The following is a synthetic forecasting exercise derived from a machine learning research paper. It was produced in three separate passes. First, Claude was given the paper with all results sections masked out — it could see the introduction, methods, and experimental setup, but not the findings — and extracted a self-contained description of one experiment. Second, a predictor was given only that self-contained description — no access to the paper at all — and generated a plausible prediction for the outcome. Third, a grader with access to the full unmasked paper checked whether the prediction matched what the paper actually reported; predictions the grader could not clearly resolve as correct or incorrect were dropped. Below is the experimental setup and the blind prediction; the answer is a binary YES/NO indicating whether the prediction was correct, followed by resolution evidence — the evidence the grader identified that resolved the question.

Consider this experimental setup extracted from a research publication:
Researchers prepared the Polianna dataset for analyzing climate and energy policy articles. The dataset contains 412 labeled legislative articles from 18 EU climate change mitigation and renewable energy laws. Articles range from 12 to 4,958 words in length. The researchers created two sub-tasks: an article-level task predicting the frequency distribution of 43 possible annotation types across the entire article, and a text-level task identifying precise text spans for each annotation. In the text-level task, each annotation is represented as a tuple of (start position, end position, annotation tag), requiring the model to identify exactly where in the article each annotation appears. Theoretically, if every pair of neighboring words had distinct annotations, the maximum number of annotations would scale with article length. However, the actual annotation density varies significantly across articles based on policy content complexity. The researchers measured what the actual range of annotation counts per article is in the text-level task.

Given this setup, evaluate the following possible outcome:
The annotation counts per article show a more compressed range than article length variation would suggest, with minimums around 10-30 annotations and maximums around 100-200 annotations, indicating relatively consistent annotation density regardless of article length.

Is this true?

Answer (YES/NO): NO